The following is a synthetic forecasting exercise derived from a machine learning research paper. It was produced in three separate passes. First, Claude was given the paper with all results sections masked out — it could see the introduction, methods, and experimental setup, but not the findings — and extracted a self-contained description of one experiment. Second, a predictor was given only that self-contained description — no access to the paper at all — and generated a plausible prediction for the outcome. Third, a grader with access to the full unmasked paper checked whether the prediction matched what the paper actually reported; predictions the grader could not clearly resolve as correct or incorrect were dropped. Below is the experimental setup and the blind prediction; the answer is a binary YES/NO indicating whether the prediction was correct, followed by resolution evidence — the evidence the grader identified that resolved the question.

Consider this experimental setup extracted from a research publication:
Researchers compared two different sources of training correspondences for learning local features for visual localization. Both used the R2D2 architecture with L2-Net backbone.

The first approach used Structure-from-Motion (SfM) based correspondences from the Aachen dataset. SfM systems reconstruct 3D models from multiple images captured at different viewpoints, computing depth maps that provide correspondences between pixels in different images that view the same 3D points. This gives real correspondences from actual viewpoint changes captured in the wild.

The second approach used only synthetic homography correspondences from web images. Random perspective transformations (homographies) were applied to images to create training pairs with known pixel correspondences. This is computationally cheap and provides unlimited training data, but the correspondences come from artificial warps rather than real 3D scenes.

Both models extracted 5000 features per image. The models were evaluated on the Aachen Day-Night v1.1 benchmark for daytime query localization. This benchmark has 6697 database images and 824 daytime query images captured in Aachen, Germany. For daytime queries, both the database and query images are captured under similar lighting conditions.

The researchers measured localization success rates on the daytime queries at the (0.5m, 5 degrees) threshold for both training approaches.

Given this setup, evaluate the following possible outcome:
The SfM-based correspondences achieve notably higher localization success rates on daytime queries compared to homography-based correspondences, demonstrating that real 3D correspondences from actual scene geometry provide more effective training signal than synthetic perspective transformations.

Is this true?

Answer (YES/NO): NO